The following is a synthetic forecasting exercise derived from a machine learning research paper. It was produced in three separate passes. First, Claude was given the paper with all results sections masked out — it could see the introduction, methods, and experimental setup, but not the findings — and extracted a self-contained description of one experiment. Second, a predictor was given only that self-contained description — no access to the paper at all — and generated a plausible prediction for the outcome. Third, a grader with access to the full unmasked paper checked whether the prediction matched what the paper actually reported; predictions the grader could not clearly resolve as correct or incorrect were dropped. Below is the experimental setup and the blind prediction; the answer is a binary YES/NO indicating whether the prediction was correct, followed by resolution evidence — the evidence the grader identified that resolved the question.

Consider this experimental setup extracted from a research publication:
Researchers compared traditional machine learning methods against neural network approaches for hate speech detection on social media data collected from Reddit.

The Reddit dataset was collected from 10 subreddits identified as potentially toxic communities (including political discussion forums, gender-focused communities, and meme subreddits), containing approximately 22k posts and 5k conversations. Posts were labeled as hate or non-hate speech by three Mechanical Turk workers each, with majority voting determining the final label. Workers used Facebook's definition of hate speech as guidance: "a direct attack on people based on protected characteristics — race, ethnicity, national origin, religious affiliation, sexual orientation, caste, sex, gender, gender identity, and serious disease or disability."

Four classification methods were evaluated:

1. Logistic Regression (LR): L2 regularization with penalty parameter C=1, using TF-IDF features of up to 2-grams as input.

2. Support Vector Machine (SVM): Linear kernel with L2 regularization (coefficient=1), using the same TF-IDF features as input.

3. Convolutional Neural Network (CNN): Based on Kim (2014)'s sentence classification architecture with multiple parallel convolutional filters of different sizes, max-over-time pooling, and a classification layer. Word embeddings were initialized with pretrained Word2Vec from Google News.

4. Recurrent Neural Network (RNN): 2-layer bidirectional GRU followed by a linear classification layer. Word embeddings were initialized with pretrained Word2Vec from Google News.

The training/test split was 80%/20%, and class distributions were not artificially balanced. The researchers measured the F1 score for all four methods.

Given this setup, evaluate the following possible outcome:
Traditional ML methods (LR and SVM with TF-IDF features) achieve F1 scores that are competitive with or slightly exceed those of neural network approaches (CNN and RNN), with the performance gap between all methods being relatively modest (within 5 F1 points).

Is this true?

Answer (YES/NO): NO